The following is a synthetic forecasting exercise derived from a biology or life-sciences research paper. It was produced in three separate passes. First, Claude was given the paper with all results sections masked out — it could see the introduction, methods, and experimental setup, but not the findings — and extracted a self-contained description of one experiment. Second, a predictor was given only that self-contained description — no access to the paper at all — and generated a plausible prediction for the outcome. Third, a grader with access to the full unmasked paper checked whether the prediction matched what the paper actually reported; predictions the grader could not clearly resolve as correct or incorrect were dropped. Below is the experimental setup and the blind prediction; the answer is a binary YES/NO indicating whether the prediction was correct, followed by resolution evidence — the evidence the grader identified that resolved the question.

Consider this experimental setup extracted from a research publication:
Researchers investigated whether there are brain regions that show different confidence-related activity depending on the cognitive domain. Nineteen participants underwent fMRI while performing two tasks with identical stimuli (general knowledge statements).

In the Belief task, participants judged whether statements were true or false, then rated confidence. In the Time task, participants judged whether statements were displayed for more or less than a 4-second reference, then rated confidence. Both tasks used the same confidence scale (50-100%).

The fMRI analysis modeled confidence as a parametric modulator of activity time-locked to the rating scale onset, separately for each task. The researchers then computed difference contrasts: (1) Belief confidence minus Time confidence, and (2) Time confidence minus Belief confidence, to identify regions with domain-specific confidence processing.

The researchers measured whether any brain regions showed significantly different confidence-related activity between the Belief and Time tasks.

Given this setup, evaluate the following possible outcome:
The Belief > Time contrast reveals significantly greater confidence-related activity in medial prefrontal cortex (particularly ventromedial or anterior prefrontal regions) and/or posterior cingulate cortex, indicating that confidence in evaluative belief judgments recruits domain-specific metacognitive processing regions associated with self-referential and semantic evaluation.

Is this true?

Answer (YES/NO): NO